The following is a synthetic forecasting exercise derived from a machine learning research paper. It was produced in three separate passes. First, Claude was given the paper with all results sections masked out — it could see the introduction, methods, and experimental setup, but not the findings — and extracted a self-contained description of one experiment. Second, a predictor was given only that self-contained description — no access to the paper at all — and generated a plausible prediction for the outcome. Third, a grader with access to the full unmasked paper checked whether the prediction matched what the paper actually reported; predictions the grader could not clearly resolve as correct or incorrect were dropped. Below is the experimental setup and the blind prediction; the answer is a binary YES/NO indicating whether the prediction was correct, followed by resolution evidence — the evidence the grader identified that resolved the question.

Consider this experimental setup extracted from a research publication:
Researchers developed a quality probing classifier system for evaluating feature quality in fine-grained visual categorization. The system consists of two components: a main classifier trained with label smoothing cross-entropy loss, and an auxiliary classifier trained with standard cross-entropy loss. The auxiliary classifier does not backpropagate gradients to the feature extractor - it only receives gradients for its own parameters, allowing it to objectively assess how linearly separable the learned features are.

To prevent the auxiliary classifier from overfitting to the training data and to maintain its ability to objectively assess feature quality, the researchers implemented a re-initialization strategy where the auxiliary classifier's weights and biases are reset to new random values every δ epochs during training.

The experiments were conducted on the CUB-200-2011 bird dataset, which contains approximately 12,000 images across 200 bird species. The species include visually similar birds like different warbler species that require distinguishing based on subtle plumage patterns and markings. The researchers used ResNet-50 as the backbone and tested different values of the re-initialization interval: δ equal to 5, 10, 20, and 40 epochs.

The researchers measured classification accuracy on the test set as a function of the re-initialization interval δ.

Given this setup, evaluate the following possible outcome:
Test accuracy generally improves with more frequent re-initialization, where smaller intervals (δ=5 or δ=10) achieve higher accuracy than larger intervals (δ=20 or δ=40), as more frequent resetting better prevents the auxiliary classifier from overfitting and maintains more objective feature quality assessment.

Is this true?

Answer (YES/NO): NO